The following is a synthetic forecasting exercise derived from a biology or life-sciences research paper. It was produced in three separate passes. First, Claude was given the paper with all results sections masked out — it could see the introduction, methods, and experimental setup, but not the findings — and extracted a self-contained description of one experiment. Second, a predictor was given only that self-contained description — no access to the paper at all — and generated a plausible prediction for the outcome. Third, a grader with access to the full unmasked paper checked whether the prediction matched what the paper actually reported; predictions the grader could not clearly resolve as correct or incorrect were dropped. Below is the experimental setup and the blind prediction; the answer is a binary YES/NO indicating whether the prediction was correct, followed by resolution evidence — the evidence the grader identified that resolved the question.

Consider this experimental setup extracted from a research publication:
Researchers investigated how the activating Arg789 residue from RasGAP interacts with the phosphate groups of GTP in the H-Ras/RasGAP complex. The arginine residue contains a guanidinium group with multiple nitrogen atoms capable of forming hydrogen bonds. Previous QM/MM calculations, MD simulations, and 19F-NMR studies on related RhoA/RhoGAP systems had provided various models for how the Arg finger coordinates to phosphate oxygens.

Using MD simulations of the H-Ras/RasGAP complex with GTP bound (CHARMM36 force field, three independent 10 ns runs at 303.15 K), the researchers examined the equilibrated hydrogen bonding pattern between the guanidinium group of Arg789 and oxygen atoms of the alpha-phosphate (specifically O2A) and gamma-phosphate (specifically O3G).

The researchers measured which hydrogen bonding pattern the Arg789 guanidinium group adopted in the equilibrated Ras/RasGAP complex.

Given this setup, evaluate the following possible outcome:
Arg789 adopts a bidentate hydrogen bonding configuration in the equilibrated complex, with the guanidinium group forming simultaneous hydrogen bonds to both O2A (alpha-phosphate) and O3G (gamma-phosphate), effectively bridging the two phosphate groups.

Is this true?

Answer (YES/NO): YES